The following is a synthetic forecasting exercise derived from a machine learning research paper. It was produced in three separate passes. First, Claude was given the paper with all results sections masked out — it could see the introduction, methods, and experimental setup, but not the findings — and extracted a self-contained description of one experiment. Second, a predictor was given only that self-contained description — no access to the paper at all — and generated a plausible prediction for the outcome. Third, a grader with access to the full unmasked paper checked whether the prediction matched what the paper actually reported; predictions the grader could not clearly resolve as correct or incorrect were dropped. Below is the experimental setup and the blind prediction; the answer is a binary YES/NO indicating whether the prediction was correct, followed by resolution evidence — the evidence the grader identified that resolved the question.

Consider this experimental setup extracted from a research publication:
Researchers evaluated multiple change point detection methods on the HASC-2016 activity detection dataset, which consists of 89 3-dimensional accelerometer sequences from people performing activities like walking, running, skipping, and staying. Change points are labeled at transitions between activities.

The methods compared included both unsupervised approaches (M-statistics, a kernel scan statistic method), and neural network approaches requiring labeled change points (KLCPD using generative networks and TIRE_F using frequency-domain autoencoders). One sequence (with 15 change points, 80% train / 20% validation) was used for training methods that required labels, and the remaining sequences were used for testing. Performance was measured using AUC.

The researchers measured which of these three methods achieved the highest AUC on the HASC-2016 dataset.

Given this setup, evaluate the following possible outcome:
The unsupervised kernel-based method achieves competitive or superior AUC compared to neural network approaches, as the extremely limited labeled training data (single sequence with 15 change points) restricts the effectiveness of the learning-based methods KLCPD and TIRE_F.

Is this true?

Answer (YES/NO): YES